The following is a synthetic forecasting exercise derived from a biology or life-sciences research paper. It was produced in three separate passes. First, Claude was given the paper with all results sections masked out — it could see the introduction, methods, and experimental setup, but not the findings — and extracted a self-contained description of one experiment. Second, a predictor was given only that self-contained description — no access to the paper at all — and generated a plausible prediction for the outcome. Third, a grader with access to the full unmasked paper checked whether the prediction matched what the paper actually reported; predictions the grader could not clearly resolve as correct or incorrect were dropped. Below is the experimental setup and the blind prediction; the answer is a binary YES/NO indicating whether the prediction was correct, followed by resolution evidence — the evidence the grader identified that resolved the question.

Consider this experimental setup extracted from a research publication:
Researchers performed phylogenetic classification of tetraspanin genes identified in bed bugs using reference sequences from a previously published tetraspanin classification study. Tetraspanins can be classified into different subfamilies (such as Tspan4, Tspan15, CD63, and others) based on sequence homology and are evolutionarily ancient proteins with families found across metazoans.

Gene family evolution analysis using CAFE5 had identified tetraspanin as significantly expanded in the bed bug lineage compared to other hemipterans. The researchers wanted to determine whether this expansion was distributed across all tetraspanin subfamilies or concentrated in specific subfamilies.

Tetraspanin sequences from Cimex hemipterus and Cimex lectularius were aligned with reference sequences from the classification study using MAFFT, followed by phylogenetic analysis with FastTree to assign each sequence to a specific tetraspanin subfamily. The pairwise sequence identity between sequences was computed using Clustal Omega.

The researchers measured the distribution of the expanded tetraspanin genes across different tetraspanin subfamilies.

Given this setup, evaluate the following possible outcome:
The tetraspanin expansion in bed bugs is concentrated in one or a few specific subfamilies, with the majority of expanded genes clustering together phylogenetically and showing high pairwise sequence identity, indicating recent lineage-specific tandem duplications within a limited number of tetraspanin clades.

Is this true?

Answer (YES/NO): YES